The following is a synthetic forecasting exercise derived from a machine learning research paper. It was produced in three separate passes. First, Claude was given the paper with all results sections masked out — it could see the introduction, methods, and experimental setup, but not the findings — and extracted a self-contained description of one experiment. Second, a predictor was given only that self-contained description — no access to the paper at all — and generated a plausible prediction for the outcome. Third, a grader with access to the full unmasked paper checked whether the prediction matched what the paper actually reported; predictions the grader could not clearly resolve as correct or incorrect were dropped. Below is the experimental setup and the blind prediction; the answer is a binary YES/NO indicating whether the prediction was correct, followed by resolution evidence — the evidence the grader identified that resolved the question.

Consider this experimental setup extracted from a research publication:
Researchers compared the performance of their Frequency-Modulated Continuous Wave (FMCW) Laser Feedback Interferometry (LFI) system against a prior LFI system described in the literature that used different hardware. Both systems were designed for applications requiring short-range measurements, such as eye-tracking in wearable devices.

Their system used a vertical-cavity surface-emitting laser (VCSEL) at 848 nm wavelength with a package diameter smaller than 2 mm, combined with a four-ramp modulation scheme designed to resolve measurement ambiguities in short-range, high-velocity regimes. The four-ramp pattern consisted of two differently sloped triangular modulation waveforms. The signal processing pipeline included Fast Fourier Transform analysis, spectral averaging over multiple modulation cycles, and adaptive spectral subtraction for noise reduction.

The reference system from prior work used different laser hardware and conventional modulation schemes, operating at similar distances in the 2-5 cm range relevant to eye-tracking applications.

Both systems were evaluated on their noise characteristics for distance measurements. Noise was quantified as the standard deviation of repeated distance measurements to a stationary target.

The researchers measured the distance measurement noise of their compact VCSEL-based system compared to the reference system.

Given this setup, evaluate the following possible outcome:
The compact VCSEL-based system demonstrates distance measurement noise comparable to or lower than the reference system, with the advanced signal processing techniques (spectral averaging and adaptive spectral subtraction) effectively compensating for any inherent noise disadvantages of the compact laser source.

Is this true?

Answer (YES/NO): NO